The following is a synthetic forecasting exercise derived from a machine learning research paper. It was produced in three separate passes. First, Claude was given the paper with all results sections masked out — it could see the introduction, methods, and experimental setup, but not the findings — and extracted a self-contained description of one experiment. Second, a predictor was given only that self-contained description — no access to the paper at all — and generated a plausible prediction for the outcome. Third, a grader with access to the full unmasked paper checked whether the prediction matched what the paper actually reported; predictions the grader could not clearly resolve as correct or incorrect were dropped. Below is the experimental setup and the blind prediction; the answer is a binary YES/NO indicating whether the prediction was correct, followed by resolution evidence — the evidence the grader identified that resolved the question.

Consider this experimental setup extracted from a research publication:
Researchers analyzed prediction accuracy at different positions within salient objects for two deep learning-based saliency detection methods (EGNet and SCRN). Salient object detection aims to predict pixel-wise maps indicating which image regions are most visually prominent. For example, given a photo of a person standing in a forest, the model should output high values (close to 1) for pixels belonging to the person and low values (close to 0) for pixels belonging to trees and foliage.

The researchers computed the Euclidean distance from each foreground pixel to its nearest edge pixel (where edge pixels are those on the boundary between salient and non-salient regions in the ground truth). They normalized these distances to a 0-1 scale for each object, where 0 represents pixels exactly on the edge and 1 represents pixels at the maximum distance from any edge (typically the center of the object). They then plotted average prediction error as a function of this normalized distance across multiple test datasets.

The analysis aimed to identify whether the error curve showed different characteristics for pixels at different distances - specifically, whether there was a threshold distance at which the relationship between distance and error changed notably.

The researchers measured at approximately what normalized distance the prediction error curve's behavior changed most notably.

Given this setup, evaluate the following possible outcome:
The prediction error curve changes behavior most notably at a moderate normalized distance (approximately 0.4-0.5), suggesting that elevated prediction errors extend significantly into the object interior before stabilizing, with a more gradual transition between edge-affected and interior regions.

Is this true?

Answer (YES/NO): YES